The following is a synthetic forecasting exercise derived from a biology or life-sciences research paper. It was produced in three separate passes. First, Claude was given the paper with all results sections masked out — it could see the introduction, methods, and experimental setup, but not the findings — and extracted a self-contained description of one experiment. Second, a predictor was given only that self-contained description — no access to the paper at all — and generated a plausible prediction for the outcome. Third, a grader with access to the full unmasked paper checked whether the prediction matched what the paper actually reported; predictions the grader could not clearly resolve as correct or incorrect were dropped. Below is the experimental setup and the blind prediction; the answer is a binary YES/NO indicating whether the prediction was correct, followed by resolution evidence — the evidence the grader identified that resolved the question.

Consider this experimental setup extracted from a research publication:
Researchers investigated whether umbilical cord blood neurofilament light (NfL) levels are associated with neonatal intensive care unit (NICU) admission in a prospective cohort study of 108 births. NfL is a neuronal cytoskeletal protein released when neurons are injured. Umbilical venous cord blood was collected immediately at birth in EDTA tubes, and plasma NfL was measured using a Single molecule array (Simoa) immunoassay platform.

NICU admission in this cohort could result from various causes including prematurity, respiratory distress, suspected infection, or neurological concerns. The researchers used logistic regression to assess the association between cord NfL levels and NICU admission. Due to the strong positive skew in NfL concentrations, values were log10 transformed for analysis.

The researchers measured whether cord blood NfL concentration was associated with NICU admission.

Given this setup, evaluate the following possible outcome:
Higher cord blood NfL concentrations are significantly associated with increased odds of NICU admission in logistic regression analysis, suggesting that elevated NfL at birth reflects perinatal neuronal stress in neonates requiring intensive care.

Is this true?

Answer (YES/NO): NO